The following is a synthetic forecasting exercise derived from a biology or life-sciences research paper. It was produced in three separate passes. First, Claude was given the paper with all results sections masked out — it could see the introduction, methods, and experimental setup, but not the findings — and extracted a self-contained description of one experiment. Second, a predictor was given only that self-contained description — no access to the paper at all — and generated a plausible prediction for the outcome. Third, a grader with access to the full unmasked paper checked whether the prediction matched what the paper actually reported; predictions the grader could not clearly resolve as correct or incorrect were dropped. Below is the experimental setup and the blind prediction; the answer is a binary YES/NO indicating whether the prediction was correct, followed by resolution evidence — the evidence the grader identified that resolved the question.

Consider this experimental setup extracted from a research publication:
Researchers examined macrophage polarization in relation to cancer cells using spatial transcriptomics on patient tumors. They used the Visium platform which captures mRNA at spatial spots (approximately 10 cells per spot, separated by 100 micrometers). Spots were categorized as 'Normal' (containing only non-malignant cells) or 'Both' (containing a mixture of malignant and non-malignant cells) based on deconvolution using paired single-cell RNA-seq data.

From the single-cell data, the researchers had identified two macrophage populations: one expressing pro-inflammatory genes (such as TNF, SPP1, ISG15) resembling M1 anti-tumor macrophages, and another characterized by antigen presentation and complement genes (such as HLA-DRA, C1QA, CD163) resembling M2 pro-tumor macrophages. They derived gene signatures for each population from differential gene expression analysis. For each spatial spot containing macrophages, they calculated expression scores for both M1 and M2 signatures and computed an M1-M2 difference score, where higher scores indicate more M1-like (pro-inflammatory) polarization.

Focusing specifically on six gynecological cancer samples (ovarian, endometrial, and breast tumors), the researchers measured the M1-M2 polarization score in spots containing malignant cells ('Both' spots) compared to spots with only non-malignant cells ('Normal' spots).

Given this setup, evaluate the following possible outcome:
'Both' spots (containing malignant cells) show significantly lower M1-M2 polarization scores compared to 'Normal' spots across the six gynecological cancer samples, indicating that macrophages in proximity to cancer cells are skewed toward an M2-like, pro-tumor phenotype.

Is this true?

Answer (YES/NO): NO